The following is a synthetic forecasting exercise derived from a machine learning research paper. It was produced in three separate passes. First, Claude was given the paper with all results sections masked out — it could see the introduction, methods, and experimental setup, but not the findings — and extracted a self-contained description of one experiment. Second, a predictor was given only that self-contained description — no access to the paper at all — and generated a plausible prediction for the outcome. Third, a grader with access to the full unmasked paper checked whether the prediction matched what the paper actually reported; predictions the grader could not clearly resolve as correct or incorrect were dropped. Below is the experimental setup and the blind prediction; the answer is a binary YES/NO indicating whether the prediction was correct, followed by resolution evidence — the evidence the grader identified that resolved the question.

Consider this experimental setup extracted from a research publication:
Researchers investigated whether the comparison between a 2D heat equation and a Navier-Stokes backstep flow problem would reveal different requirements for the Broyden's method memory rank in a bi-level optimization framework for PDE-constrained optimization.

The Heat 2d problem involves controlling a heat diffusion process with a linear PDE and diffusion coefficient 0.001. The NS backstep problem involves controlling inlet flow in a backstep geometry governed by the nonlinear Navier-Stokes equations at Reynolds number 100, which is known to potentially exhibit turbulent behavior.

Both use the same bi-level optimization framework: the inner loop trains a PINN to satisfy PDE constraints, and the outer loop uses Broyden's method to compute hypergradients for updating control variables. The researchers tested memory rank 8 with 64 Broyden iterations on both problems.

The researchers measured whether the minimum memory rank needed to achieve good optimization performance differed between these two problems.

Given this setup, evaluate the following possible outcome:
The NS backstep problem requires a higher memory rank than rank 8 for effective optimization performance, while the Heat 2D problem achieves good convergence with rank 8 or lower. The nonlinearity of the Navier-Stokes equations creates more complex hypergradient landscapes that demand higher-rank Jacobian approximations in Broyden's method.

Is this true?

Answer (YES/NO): YES